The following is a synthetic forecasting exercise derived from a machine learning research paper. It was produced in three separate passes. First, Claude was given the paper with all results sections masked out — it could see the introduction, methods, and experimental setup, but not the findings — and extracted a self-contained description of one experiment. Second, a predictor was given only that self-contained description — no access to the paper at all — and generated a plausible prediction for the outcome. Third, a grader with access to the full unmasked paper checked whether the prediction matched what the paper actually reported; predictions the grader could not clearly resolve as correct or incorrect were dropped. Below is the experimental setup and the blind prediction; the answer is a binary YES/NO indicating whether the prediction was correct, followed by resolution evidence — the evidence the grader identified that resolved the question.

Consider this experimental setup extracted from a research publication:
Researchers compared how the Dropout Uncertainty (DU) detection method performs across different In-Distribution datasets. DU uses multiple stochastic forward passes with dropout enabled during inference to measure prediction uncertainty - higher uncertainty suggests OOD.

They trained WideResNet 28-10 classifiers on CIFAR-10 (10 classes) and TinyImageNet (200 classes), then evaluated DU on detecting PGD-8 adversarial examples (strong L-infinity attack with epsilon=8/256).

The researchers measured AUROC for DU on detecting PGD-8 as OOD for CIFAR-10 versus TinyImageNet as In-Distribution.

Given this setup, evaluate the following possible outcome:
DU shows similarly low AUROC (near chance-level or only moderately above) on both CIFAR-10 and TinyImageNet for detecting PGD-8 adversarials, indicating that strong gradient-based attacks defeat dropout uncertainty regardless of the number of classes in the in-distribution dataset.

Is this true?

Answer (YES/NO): NO